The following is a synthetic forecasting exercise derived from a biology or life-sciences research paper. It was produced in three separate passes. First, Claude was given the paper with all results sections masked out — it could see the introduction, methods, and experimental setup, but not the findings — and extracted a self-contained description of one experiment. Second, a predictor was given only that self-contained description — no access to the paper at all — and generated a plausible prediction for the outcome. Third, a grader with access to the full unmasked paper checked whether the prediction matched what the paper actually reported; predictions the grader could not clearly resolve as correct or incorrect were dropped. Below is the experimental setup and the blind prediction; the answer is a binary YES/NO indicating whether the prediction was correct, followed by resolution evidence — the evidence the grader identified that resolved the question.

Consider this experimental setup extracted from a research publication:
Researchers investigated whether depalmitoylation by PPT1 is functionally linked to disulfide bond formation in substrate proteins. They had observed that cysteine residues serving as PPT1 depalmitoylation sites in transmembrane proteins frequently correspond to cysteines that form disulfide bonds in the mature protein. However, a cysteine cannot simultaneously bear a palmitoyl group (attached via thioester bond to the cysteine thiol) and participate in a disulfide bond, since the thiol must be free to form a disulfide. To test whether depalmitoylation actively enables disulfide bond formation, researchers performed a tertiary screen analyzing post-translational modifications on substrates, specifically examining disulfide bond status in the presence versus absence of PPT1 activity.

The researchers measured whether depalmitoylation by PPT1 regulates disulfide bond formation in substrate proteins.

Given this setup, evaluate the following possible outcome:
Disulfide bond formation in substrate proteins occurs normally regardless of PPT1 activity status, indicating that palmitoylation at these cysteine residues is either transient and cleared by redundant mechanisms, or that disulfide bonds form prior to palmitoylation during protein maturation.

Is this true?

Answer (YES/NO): NO